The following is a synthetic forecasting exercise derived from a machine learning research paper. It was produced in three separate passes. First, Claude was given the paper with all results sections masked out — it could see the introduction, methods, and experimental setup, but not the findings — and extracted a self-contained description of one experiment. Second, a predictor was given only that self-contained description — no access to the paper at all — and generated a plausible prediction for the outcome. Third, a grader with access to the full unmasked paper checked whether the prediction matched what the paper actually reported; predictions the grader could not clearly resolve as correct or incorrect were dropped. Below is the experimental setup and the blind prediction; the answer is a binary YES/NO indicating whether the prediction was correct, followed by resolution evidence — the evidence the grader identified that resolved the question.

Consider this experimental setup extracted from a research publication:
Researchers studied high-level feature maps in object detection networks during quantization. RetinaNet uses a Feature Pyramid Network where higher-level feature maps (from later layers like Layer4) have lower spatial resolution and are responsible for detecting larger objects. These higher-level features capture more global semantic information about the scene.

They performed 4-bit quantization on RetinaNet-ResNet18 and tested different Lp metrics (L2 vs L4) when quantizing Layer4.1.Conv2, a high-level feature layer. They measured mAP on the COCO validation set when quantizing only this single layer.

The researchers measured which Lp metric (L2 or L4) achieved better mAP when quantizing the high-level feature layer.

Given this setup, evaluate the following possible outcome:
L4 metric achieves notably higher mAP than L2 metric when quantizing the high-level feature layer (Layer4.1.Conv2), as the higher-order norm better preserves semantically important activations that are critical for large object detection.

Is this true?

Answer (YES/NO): NO